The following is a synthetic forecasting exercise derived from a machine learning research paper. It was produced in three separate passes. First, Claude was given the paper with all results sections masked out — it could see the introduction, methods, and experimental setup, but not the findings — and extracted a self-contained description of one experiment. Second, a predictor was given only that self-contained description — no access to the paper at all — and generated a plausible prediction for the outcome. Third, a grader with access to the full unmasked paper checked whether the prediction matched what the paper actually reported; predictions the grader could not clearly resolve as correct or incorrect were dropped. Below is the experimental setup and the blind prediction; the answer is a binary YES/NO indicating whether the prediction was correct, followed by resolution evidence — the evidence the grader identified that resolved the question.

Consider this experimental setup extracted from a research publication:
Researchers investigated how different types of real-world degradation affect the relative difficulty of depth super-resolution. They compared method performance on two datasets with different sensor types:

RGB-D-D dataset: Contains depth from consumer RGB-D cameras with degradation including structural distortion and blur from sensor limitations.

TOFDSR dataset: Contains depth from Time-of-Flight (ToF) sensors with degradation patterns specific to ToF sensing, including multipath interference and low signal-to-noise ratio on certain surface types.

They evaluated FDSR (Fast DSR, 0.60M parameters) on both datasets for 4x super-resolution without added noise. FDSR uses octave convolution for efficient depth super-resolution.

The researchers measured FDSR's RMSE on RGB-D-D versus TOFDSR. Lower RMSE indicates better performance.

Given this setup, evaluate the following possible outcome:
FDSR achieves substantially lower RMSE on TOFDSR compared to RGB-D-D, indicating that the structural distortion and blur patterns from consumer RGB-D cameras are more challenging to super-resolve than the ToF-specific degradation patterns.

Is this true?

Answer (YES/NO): YES